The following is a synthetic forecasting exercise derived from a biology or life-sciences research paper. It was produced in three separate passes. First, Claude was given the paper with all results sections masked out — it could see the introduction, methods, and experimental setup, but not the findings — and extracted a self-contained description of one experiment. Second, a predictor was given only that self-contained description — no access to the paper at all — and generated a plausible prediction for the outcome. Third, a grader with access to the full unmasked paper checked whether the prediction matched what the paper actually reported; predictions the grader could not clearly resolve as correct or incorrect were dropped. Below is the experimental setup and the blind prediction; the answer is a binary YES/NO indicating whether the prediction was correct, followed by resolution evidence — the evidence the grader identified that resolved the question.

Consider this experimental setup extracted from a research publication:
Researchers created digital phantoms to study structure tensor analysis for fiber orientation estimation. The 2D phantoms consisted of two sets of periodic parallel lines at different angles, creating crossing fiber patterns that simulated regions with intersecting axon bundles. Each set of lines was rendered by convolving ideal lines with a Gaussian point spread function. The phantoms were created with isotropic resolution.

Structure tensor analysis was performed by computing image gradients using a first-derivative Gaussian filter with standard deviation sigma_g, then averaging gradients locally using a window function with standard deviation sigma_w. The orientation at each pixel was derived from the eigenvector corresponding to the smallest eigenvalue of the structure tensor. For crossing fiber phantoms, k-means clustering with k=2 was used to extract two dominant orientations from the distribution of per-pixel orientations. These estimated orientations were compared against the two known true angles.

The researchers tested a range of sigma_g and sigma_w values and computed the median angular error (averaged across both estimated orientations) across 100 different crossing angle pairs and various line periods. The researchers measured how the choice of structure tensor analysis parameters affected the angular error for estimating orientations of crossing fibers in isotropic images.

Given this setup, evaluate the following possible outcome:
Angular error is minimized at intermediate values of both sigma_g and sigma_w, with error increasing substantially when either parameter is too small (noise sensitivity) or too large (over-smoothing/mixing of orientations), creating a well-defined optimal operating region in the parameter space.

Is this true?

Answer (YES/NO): NO